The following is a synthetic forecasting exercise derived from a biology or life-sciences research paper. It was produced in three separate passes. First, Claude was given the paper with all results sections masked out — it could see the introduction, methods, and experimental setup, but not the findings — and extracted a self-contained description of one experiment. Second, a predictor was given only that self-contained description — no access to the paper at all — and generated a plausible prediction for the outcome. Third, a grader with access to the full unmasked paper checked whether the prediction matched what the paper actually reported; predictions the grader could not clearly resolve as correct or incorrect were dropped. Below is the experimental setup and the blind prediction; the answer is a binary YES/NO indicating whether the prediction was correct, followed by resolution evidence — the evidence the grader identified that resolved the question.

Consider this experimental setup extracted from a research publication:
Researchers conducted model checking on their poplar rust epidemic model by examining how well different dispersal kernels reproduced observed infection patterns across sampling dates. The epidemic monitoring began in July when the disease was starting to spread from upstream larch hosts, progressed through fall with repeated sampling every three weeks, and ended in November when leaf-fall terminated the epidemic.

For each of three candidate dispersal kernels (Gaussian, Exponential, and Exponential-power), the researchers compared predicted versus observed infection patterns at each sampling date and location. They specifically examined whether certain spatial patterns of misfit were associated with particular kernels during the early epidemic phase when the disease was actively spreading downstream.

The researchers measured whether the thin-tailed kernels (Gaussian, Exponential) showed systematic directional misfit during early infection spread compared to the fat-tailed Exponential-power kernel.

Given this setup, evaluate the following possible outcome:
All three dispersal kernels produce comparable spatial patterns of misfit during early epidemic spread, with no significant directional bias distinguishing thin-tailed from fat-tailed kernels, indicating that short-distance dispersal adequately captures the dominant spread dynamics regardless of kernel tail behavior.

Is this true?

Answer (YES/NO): NO